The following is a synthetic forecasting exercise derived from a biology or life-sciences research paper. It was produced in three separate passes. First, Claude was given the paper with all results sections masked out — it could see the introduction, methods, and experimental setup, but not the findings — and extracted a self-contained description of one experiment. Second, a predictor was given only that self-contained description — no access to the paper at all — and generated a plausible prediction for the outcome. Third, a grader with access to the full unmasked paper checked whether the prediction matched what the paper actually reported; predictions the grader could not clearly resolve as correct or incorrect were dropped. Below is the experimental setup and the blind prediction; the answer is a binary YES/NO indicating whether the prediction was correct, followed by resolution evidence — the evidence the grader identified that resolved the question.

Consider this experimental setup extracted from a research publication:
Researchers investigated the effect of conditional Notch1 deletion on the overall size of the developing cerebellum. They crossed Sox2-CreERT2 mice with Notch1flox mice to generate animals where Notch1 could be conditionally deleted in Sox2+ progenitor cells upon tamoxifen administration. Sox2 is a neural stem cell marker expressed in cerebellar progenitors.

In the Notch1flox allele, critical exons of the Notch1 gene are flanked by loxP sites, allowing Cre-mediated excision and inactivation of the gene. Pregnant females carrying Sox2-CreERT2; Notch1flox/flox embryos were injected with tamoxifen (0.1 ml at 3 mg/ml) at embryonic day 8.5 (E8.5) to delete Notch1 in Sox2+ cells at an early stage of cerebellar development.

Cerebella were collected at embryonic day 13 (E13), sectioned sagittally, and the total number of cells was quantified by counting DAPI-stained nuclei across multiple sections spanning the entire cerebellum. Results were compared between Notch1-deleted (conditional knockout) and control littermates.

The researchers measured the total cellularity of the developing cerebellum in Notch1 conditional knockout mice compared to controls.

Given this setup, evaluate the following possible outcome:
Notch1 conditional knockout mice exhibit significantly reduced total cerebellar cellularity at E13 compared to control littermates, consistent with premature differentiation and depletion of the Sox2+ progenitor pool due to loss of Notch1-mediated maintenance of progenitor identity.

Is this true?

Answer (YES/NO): NO